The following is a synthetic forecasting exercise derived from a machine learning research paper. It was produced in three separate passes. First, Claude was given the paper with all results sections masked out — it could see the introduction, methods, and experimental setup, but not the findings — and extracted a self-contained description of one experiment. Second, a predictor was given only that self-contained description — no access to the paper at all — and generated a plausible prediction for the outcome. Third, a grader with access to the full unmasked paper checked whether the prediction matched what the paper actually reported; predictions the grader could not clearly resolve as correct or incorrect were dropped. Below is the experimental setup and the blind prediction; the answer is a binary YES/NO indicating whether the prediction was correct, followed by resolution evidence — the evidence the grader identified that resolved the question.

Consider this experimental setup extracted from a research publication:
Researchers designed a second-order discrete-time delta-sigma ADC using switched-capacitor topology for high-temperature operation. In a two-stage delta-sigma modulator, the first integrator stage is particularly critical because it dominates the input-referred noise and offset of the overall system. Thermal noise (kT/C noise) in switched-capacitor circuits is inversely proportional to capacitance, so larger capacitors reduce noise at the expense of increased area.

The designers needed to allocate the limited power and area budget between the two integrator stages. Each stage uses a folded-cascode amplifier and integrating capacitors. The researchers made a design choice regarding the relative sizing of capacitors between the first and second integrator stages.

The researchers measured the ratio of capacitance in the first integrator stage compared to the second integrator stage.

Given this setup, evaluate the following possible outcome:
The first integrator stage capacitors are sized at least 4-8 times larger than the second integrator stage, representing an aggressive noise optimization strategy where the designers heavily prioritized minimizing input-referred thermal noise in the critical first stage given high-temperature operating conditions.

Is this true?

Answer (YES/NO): NO